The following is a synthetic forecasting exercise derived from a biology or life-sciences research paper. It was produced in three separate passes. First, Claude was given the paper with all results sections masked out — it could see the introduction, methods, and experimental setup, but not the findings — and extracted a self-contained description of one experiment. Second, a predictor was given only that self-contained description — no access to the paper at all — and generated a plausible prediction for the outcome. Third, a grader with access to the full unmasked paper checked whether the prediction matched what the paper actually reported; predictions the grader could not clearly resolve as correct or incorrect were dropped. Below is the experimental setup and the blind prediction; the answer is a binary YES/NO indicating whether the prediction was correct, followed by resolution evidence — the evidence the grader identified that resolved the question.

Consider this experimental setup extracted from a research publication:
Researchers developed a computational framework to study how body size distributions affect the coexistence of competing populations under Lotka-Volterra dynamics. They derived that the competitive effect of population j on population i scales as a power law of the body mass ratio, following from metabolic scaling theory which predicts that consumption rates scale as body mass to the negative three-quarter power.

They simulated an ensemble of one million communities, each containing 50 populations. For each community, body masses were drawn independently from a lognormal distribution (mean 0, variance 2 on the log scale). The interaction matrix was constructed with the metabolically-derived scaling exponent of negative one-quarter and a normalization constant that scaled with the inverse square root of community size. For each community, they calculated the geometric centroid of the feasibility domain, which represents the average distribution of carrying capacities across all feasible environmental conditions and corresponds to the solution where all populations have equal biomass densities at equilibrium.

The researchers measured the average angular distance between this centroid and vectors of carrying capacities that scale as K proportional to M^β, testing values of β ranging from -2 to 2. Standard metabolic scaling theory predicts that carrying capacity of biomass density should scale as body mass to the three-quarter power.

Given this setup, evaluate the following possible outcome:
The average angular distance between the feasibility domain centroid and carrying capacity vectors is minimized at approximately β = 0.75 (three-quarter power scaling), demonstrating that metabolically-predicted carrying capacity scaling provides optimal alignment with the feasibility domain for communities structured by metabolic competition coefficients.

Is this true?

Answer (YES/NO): NO